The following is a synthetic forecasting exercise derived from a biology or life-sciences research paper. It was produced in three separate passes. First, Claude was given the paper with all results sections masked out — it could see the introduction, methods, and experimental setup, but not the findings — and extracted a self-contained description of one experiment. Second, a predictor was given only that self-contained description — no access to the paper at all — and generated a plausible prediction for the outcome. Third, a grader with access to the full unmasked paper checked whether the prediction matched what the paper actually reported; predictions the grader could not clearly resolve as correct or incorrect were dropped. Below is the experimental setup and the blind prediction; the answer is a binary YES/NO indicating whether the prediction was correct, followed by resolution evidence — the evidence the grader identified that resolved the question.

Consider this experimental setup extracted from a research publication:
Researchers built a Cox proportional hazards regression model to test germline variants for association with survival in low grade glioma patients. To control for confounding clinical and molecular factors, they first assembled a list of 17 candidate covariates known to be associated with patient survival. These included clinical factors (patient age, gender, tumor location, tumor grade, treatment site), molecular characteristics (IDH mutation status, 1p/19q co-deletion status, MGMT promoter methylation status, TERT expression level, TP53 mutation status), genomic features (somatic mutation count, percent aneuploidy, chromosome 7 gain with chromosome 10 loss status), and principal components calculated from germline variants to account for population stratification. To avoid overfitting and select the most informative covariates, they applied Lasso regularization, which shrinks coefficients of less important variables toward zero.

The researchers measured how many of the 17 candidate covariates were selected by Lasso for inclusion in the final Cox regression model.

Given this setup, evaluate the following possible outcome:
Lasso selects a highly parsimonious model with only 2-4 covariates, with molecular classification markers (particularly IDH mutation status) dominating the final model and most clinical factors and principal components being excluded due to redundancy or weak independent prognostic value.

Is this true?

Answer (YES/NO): NO